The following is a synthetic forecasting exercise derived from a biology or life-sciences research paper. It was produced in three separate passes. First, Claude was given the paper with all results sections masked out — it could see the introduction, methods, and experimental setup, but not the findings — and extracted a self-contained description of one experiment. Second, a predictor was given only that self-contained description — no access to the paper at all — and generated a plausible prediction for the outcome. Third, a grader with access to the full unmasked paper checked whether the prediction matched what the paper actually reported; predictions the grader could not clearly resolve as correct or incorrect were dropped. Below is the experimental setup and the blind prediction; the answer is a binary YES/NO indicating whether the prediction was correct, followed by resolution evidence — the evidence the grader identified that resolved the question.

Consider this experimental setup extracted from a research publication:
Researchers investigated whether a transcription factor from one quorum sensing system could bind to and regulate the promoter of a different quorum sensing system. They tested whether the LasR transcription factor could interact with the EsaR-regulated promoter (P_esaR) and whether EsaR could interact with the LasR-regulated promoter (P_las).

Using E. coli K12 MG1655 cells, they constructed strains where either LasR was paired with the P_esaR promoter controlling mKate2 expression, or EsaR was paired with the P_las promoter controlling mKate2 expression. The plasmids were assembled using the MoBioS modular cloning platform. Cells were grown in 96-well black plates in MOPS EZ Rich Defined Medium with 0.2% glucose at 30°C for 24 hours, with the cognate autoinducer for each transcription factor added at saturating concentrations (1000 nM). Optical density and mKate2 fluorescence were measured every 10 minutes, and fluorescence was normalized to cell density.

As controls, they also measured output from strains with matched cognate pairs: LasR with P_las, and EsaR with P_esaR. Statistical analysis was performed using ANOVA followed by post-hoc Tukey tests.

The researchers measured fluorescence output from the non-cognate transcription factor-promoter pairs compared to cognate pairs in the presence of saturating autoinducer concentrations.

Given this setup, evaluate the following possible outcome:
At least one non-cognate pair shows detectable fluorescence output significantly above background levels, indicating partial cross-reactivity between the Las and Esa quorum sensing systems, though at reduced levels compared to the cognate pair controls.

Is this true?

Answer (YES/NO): YES